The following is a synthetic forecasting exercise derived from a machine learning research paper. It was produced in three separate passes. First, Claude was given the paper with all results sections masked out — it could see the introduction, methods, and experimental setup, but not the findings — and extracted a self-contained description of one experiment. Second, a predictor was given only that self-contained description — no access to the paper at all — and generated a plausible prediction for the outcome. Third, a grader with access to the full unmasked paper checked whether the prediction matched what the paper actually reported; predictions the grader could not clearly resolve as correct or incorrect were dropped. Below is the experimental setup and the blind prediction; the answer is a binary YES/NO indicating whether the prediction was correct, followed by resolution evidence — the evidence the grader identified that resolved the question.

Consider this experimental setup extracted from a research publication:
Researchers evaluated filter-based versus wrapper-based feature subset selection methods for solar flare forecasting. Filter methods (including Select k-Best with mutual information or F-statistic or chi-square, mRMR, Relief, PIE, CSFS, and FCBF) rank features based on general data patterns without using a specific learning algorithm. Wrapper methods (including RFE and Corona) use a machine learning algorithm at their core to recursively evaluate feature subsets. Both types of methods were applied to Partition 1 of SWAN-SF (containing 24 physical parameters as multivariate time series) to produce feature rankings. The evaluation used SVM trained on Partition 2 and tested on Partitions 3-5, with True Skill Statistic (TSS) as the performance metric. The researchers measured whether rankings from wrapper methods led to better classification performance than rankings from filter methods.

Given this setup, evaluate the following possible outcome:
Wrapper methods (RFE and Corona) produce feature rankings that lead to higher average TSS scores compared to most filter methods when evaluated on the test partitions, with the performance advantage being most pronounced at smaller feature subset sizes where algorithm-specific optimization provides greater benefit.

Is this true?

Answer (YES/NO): NO